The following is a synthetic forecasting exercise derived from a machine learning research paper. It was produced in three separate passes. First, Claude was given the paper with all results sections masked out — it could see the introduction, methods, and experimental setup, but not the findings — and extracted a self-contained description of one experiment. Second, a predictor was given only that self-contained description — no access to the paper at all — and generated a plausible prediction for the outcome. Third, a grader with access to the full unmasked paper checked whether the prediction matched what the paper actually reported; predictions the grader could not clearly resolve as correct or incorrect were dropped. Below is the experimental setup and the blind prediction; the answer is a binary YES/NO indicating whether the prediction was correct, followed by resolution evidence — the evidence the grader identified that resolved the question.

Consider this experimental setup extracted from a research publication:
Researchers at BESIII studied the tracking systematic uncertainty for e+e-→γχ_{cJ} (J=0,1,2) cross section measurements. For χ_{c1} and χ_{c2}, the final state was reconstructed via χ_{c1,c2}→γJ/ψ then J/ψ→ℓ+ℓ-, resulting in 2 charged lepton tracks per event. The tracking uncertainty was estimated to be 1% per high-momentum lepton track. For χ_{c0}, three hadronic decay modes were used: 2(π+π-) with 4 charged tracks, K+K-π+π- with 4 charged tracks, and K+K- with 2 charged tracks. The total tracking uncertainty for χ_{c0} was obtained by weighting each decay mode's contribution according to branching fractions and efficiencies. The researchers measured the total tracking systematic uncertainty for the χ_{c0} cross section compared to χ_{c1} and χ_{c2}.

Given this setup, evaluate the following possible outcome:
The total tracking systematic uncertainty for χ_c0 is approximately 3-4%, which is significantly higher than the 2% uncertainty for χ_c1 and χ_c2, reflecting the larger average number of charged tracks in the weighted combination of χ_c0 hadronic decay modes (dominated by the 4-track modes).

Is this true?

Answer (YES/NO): YES